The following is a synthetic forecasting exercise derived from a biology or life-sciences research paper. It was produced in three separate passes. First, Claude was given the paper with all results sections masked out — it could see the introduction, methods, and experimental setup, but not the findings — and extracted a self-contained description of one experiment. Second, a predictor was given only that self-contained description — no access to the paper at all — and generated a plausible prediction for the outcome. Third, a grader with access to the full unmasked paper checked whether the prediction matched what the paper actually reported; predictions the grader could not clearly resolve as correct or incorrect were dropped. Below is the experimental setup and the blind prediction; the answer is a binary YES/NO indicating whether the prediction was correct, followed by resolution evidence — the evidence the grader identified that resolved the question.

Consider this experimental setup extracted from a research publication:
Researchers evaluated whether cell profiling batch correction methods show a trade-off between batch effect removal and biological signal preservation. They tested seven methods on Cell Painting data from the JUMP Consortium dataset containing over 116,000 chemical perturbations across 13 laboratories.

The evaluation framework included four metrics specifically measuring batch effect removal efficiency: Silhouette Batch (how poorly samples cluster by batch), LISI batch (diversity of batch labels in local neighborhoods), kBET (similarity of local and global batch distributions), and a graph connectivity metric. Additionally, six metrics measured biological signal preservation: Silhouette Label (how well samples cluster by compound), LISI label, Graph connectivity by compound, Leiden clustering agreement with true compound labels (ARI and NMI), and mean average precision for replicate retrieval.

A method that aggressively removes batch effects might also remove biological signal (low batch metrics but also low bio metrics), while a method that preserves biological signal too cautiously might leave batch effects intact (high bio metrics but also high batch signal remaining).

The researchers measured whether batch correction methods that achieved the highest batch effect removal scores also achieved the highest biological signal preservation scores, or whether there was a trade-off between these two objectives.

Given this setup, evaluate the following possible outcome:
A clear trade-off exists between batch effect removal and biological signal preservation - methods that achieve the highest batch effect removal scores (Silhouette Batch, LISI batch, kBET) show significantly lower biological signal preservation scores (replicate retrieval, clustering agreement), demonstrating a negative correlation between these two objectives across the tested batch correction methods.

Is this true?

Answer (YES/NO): NO